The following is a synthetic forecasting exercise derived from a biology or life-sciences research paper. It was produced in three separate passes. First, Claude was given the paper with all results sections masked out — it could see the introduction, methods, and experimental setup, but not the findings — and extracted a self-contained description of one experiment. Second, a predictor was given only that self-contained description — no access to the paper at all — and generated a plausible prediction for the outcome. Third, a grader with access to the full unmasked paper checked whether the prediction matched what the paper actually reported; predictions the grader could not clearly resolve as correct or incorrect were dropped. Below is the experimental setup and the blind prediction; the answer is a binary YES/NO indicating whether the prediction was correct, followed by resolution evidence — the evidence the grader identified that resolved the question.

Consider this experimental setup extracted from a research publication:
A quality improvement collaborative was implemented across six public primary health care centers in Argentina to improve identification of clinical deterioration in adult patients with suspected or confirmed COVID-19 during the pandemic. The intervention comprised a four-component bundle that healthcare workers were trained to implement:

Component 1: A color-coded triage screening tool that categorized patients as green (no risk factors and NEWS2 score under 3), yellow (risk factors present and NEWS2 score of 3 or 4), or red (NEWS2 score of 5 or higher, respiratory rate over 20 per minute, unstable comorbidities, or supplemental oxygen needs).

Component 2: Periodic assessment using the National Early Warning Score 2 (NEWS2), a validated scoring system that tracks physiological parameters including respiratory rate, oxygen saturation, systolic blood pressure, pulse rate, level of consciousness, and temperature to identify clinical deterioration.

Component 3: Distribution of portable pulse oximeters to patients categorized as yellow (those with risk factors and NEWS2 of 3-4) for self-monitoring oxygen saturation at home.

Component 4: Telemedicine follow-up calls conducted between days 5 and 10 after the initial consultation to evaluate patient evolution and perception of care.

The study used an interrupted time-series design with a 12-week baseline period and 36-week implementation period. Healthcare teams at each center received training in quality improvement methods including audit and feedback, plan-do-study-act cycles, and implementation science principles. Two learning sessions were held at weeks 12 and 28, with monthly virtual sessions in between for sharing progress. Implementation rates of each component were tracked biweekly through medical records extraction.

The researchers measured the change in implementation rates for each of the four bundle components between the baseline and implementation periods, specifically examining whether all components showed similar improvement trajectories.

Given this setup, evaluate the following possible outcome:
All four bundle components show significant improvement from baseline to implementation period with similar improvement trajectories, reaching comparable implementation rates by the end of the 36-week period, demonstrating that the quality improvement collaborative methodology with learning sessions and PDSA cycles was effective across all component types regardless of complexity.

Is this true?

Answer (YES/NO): NO